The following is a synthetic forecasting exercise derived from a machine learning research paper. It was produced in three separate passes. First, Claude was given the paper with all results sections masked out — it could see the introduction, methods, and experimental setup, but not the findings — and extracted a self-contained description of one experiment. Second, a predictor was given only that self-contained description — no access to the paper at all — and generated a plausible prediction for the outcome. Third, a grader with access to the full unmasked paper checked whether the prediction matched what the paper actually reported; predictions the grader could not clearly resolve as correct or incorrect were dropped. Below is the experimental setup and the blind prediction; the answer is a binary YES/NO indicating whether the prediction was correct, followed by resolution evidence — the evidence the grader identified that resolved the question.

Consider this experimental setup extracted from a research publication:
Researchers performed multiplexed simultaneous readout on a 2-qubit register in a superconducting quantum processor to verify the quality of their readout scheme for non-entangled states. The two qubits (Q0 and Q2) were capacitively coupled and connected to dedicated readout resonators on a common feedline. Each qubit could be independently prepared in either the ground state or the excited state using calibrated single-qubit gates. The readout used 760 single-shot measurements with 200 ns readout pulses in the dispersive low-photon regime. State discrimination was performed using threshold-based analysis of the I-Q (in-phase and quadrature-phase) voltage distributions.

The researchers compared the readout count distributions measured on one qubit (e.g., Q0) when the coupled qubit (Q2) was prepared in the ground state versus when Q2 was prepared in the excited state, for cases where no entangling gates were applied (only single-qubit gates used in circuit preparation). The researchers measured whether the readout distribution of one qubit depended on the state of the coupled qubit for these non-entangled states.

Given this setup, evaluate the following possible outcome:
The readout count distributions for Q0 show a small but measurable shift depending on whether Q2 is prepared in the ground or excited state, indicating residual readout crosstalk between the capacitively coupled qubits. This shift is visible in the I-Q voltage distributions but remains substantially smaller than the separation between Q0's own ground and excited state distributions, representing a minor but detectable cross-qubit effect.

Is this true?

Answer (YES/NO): NO